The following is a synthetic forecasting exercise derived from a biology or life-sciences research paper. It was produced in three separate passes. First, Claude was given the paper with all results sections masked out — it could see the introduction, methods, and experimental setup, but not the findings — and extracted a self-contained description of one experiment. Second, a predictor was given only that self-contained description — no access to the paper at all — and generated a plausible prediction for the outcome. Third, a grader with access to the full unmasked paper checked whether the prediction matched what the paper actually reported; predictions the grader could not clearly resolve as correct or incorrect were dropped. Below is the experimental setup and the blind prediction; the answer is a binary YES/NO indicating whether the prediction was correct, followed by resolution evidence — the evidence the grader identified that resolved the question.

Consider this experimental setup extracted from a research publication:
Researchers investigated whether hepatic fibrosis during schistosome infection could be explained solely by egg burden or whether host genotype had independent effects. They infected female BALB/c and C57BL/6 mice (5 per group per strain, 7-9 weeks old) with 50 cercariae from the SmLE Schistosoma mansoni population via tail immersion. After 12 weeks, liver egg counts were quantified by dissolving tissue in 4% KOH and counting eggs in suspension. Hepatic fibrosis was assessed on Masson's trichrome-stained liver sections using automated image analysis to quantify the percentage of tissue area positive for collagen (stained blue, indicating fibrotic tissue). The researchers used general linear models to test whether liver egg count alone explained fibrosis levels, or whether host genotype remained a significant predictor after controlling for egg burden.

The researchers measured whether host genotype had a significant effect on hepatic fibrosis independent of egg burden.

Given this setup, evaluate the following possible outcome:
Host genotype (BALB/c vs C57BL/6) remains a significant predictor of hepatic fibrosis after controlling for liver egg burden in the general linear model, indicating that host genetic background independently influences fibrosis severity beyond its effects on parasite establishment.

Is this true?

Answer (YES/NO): NO